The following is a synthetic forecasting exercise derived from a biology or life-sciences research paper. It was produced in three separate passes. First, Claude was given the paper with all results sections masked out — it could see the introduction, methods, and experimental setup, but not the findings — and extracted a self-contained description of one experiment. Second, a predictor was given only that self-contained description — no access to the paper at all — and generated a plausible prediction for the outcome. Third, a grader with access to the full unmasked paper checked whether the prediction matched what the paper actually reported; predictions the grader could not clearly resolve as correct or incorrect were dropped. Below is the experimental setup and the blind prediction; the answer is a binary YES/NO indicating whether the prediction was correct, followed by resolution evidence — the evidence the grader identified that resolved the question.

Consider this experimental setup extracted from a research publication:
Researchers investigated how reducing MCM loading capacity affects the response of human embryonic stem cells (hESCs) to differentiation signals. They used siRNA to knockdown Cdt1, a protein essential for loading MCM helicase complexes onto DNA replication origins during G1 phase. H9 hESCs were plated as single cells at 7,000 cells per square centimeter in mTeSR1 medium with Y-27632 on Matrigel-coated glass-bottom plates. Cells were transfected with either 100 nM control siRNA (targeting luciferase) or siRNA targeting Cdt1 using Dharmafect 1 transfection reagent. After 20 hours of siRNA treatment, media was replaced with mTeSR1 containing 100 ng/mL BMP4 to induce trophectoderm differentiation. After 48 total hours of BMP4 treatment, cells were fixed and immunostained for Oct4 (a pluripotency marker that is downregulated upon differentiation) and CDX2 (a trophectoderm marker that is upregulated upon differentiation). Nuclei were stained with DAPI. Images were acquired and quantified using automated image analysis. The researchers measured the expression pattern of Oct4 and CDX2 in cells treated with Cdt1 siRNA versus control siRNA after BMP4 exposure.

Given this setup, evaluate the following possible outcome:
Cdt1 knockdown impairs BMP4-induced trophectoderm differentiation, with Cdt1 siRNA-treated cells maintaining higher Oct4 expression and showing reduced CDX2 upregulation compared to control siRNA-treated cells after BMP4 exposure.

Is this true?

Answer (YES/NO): NO